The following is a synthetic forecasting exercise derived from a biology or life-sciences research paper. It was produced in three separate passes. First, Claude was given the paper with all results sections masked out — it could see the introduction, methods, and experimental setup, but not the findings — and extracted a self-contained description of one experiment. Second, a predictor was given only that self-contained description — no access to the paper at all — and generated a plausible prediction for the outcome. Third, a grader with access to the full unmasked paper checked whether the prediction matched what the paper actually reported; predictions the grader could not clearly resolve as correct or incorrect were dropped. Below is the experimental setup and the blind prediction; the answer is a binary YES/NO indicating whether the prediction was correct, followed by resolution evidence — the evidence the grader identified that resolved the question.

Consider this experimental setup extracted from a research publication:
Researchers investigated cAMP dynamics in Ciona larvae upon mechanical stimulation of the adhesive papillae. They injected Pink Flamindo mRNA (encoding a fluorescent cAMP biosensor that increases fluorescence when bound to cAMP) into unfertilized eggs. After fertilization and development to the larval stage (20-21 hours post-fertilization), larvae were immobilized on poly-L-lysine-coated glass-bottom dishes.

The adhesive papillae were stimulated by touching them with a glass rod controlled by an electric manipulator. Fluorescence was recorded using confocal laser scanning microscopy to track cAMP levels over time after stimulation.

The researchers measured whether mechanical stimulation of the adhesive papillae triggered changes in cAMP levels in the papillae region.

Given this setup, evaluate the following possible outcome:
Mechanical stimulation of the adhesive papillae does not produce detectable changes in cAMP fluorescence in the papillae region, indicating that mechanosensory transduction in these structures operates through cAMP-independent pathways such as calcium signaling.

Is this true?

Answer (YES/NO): NO